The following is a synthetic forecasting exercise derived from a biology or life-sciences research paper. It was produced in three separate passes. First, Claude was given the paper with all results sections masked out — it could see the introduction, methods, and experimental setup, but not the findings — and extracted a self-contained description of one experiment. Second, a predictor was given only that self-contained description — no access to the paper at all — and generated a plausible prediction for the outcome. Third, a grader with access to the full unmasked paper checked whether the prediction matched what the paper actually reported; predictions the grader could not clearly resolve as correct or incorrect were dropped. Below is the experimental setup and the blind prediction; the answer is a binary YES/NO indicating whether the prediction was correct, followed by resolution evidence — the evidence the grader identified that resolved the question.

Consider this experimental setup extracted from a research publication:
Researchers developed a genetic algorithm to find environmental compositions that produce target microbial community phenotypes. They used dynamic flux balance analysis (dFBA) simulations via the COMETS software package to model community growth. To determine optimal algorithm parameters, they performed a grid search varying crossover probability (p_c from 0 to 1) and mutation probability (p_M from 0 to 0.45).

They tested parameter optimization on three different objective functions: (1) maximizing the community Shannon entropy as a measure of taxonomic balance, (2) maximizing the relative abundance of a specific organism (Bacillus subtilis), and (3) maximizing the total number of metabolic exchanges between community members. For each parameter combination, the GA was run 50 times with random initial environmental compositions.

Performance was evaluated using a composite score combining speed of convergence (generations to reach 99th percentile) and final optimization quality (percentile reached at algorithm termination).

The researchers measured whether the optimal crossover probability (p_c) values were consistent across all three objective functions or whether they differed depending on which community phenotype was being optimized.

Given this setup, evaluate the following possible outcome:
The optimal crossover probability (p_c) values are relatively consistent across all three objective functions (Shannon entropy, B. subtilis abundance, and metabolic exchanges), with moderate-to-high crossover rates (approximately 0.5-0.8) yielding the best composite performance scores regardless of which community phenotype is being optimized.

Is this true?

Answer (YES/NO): NO